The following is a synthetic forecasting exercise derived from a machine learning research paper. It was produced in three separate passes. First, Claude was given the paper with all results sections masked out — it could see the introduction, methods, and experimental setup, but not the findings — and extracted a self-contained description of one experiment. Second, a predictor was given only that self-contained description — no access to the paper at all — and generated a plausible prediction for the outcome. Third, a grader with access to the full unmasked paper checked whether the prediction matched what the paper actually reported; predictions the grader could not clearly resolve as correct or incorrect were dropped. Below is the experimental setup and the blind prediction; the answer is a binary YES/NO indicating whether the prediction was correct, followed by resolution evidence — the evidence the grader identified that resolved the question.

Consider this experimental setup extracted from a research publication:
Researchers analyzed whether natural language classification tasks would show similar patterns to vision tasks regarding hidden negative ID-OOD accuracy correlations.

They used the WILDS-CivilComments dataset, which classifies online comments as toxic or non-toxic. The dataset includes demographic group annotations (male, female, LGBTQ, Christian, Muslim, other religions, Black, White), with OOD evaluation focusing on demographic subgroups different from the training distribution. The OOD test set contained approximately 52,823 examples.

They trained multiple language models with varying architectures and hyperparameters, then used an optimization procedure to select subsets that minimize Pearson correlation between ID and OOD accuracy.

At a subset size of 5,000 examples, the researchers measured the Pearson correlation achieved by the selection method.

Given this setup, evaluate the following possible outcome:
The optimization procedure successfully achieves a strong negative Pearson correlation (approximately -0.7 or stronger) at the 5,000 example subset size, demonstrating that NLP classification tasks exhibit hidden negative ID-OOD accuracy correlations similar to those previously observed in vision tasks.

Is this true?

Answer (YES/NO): YES